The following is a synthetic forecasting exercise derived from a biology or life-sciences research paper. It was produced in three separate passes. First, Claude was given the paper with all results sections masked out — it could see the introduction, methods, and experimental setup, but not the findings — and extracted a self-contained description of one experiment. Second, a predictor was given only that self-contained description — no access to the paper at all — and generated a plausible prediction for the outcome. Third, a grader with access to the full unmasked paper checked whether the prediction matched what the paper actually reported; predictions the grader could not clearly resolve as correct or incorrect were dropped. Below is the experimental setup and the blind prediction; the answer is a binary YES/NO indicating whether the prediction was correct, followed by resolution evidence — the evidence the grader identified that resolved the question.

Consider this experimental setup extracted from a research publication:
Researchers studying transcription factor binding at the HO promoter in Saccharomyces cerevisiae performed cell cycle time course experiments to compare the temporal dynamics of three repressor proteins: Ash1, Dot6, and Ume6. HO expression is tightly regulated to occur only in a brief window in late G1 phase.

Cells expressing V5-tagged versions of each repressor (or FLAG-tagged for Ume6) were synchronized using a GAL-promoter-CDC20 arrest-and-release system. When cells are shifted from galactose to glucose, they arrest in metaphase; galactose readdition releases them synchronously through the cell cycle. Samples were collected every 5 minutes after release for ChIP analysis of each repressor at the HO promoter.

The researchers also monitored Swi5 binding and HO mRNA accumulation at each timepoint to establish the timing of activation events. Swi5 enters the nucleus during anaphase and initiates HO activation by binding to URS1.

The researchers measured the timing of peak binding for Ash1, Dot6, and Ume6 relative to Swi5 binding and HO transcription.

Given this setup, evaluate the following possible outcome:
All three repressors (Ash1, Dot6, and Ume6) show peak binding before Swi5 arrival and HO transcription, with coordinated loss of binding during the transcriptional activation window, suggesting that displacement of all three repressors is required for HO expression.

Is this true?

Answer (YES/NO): NO